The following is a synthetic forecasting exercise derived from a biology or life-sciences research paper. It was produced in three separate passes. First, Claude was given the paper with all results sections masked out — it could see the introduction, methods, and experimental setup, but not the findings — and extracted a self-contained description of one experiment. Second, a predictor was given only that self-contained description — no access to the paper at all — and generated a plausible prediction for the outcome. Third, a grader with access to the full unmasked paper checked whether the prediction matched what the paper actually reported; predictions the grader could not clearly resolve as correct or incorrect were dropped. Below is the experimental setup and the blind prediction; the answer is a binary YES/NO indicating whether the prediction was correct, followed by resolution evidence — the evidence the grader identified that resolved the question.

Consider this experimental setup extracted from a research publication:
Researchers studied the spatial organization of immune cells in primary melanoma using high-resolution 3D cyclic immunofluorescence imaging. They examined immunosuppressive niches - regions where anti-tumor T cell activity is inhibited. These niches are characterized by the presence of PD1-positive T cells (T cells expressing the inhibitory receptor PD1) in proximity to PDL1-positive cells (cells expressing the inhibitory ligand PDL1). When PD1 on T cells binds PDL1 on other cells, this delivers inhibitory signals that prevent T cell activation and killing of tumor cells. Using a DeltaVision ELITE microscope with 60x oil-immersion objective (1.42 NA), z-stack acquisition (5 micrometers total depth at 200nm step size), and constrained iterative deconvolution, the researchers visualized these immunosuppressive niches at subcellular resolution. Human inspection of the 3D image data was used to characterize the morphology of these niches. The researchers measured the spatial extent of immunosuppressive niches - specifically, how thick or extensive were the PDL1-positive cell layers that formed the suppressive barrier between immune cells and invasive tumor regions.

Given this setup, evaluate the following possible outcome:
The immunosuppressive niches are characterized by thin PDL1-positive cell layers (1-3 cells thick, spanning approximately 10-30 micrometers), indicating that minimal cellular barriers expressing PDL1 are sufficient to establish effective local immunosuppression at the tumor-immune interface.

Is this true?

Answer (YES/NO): NO